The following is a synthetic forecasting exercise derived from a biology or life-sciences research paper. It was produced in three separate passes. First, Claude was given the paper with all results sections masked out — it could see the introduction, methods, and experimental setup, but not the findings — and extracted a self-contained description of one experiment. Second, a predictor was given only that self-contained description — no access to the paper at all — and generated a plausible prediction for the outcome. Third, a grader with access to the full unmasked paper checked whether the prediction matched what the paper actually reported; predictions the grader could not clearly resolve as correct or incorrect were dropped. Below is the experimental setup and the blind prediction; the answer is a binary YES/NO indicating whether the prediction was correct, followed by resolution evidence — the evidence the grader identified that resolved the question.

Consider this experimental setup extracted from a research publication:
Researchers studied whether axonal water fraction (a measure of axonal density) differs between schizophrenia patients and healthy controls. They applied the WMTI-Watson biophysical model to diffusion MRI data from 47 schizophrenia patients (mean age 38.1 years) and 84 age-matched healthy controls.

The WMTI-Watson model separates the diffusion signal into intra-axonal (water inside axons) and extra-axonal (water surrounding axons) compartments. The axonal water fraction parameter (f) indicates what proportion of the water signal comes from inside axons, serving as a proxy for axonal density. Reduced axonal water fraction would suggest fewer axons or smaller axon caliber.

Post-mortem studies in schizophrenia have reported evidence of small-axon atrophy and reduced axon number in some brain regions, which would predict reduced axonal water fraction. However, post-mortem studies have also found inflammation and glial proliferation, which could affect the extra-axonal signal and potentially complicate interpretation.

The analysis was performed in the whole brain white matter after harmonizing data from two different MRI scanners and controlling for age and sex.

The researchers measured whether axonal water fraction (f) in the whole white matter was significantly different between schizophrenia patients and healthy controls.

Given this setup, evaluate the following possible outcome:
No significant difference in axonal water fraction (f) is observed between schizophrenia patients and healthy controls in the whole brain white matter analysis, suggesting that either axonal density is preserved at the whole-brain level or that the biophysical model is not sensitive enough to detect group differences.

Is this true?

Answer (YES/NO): NO